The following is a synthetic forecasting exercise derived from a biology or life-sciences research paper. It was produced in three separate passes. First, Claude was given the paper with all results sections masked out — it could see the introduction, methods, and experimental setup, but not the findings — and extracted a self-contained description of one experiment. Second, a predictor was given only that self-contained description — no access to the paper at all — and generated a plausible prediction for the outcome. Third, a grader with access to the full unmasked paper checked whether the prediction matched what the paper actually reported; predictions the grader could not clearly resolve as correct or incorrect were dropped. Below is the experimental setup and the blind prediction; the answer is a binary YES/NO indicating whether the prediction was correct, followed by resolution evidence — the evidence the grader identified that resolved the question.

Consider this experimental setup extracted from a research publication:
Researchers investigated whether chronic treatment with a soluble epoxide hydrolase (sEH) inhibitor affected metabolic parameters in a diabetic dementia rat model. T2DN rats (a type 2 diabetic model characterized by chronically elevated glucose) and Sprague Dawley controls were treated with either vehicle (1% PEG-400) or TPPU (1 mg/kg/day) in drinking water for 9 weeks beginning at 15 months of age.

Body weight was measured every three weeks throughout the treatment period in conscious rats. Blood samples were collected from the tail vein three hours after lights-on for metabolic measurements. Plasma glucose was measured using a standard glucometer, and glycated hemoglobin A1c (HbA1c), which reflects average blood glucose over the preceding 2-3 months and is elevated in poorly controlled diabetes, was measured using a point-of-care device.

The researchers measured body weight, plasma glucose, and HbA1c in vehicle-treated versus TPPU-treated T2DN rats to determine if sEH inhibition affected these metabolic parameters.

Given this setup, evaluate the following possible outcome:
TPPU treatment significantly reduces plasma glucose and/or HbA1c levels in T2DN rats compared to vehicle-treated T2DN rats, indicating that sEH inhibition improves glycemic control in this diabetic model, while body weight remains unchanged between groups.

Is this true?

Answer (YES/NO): YES